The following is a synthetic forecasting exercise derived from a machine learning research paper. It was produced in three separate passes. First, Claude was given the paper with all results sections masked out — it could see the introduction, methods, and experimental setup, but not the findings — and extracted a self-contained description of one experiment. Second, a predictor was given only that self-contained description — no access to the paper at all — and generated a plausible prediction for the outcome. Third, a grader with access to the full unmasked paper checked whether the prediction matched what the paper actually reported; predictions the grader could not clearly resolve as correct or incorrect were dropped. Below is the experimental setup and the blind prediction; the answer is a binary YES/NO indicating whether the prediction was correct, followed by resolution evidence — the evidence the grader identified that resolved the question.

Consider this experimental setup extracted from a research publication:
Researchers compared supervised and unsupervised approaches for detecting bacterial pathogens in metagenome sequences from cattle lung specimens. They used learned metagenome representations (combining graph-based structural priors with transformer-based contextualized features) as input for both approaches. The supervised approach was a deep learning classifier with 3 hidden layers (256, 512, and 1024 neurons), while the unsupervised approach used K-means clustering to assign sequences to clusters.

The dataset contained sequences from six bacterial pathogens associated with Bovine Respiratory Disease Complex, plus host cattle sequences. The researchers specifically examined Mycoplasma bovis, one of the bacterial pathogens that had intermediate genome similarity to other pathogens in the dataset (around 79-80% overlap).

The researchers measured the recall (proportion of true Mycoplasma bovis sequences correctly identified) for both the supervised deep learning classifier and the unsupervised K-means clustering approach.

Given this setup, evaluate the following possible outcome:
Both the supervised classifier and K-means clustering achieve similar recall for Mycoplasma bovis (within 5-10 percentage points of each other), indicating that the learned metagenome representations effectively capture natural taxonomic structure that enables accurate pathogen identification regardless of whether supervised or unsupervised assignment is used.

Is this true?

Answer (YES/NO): YES